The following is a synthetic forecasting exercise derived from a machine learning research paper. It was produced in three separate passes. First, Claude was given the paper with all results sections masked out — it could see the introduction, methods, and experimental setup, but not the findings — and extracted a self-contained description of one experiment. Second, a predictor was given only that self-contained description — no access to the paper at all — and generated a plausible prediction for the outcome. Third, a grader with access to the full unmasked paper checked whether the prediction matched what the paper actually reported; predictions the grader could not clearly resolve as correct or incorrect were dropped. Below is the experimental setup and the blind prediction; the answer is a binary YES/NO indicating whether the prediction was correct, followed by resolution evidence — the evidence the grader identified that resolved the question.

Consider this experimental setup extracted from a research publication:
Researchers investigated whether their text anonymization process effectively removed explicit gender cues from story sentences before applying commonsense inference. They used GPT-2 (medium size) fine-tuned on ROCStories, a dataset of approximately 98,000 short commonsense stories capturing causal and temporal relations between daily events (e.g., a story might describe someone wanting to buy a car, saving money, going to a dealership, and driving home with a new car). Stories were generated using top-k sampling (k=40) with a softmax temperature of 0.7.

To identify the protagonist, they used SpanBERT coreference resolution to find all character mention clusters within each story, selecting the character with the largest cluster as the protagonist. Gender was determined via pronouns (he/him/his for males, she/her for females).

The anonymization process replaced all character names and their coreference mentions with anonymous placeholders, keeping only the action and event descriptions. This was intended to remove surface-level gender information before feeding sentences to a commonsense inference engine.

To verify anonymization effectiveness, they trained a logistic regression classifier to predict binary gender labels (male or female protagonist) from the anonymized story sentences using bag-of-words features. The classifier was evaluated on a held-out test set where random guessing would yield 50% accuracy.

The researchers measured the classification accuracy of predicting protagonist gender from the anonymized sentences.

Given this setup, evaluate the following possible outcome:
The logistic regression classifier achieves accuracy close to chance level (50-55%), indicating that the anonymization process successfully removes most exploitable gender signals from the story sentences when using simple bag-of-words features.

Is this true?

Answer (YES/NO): NO